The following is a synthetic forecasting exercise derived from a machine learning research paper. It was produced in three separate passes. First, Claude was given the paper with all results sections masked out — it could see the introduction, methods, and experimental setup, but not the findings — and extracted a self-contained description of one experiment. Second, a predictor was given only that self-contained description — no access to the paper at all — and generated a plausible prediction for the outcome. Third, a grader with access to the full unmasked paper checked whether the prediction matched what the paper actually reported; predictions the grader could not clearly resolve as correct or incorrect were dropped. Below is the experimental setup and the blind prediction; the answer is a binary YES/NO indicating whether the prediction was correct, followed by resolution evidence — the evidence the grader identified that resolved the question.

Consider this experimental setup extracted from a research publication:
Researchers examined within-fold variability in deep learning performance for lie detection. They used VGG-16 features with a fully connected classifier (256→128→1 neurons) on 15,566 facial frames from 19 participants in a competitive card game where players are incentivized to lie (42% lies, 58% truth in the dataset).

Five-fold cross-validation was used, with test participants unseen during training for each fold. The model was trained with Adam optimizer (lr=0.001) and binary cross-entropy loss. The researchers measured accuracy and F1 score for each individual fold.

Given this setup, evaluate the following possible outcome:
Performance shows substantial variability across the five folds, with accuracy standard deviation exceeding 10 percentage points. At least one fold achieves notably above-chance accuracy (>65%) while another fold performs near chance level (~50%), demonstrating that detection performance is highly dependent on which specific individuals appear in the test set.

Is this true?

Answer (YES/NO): NO